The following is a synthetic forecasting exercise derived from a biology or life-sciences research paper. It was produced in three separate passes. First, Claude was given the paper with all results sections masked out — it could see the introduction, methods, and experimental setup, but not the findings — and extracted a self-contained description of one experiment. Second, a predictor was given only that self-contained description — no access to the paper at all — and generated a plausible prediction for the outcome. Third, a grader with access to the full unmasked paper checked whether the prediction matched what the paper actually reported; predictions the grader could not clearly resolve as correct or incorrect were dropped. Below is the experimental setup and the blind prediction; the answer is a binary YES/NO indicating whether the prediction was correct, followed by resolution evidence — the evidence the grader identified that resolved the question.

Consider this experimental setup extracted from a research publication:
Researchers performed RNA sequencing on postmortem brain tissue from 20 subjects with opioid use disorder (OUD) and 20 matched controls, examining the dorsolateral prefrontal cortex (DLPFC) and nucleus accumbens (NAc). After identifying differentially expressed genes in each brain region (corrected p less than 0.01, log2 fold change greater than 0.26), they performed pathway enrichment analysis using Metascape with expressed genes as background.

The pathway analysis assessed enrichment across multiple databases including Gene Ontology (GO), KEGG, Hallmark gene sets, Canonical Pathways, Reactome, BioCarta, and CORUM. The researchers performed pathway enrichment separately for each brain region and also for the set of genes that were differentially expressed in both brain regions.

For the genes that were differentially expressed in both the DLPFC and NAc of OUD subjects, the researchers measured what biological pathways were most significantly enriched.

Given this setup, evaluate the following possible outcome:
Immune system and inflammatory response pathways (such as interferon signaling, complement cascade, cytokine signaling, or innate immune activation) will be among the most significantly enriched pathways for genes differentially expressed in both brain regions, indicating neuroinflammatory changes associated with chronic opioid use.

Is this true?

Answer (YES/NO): YES